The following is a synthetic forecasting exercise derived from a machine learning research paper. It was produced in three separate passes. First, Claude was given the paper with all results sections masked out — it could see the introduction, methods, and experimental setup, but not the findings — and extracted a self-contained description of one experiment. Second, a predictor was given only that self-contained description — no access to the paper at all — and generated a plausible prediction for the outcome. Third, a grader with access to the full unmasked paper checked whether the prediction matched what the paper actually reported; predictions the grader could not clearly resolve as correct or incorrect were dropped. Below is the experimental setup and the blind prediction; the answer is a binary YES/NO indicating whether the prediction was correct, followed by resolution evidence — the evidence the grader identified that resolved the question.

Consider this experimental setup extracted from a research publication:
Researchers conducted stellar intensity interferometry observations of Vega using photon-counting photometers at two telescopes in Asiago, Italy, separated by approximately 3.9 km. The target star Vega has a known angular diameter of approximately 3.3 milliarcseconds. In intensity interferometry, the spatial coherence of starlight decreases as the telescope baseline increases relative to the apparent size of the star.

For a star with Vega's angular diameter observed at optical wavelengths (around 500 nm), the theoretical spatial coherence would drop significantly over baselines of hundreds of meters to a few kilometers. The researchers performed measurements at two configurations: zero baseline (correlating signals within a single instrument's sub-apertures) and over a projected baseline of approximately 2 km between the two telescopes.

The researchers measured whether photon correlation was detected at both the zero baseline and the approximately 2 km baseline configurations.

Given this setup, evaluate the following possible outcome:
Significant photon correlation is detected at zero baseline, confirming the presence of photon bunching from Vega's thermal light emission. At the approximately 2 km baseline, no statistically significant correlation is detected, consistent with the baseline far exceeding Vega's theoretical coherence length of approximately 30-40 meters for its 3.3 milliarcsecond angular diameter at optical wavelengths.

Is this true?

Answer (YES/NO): YES